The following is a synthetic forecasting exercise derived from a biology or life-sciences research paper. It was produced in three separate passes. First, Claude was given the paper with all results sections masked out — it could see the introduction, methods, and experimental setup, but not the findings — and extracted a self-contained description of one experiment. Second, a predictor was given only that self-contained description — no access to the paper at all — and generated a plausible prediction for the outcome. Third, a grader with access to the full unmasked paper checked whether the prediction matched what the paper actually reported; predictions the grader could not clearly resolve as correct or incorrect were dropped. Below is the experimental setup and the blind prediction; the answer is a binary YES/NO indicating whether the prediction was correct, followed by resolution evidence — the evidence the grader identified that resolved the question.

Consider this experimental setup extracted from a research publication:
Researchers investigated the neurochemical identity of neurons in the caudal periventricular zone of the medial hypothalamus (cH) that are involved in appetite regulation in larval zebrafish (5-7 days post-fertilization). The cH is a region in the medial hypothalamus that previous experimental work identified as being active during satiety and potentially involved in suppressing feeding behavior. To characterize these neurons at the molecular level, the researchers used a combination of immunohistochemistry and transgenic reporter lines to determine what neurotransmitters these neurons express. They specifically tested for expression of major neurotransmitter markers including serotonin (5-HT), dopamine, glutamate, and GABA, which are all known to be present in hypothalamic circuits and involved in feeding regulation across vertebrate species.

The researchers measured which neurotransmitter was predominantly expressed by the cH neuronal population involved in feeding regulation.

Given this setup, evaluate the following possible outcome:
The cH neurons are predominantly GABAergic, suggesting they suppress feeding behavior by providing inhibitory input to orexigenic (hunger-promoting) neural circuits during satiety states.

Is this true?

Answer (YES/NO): NO